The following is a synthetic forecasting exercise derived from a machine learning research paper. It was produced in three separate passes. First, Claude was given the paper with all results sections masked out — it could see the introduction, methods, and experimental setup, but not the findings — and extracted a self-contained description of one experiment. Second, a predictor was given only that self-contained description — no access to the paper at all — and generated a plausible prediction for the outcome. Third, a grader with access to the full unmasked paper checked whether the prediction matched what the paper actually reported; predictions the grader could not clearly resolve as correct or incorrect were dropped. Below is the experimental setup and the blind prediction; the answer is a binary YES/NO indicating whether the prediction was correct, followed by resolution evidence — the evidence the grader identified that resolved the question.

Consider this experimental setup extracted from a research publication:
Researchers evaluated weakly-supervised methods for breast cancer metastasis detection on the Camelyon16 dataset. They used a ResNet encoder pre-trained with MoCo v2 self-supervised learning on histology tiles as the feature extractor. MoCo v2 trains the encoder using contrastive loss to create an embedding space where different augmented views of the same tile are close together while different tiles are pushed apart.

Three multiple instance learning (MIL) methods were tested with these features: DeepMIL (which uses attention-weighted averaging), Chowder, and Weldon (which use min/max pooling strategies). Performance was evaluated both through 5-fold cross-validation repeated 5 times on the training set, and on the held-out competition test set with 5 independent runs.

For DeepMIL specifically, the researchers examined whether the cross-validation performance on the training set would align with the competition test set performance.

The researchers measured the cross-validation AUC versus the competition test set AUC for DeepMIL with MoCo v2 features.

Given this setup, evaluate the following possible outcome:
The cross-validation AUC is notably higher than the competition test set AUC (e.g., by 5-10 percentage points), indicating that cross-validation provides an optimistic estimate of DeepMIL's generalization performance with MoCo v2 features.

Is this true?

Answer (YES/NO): NO